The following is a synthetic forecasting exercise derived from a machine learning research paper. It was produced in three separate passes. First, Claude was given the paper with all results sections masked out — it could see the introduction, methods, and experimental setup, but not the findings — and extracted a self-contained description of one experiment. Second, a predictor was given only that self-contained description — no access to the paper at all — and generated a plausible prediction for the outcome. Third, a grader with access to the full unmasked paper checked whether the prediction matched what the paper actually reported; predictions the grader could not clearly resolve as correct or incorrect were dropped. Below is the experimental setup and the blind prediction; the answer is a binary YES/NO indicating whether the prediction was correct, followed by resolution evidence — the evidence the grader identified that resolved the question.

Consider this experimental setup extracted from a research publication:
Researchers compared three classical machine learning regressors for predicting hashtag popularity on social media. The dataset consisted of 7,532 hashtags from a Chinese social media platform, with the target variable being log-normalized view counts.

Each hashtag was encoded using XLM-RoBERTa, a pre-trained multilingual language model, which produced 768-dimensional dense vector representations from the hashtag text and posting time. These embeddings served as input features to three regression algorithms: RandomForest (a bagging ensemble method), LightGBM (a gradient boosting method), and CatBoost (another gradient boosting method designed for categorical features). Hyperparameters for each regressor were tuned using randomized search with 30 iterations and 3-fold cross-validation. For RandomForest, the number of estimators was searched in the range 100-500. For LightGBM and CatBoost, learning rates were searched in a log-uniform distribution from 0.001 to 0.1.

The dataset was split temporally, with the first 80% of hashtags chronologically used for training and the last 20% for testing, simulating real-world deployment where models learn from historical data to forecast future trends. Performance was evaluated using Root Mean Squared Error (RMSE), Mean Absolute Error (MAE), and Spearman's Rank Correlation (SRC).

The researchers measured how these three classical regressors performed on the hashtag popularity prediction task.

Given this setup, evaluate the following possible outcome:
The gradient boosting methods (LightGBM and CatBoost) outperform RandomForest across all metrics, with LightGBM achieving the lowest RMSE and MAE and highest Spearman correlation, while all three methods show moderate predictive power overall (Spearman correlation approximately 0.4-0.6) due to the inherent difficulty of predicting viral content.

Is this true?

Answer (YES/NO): NO